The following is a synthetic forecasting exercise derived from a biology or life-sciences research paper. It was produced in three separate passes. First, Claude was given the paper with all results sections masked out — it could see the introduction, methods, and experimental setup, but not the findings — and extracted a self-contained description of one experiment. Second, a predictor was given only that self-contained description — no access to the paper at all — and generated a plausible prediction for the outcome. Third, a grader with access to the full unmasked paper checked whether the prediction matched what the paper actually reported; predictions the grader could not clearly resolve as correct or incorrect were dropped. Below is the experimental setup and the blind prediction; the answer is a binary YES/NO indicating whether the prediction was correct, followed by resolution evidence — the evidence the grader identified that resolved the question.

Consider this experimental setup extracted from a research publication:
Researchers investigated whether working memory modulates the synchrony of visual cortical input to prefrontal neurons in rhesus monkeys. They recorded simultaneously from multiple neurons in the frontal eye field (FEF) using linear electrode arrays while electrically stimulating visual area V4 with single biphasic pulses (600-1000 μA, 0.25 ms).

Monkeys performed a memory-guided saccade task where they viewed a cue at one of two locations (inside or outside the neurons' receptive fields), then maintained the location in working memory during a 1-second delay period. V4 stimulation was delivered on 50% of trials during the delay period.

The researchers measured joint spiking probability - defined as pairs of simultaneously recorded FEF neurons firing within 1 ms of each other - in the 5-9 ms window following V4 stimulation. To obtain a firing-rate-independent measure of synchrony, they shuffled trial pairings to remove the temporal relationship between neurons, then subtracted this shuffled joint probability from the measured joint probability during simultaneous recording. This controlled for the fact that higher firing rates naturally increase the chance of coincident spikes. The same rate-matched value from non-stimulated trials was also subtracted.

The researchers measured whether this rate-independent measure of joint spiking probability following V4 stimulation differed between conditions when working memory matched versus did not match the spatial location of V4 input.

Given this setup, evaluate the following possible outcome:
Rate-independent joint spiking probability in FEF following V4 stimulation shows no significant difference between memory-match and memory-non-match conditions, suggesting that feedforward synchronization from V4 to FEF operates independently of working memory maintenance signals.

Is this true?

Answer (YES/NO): NO